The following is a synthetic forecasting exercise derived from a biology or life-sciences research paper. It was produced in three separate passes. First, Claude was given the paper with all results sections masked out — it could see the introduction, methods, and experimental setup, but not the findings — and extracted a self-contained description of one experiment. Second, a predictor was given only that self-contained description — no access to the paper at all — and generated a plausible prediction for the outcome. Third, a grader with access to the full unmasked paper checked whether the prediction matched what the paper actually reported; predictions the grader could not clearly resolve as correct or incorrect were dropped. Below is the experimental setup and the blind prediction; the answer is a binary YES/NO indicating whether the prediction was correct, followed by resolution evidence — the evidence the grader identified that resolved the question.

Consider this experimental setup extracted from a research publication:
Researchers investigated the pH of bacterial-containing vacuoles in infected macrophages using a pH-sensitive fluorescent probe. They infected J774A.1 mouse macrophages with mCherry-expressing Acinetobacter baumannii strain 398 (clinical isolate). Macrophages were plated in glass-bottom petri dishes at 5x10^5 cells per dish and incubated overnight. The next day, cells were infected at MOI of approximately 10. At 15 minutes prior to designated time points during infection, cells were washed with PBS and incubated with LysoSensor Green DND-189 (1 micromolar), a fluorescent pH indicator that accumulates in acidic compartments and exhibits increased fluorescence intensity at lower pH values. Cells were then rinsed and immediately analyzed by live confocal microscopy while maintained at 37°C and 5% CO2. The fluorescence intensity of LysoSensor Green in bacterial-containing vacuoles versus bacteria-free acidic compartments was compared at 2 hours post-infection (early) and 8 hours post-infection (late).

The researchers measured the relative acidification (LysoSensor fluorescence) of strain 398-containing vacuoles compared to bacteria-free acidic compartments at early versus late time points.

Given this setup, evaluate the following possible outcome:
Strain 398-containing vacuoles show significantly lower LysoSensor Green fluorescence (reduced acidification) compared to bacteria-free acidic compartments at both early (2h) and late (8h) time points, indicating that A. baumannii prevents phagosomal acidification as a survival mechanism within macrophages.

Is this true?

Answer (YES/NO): NO